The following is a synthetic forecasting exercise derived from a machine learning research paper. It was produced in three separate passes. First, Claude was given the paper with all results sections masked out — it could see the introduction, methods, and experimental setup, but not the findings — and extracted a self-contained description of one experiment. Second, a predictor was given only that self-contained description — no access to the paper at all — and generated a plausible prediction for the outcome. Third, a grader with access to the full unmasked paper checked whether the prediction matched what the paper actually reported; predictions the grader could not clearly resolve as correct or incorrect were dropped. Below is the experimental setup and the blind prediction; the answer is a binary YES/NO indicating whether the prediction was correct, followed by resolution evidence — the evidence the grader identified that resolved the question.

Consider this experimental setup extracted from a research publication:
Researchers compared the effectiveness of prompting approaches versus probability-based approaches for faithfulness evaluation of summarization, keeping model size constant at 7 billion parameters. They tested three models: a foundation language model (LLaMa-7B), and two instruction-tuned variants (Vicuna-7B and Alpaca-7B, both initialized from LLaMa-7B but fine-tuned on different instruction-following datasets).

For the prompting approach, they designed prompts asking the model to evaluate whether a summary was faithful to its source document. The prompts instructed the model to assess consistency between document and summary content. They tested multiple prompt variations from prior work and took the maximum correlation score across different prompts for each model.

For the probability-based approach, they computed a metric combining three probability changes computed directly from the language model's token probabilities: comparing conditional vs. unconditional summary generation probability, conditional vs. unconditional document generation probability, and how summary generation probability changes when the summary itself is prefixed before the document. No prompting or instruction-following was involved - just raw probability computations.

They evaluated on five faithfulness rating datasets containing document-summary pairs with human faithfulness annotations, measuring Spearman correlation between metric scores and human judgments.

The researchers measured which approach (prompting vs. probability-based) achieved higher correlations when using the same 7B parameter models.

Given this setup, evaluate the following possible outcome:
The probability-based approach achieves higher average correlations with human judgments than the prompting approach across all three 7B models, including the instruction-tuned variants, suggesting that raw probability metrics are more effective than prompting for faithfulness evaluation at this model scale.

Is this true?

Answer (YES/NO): YES